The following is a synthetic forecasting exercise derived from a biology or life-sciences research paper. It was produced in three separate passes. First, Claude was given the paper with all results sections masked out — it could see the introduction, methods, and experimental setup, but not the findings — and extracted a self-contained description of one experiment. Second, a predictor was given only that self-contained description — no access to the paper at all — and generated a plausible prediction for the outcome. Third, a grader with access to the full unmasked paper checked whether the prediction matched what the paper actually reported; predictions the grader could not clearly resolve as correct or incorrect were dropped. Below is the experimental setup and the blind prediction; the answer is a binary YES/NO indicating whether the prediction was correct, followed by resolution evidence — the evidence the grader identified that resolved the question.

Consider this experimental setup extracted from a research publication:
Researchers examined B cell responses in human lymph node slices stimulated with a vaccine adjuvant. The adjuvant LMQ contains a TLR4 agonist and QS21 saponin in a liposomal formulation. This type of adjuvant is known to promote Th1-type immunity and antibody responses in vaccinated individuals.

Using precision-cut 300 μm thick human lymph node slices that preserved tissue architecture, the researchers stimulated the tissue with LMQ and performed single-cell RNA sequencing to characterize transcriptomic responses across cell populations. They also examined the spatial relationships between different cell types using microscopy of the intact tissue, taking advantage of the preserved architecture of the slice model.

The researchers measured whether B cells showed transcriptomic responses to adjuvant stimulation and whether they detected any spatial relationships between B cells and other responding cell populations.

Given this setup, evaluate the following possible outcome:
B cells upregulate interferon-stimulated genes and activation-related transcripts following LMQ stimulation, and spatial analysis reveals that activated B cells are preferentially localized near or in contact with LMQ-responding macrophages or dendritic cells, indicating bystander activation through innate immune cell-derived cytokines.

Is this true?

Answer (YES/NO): NO